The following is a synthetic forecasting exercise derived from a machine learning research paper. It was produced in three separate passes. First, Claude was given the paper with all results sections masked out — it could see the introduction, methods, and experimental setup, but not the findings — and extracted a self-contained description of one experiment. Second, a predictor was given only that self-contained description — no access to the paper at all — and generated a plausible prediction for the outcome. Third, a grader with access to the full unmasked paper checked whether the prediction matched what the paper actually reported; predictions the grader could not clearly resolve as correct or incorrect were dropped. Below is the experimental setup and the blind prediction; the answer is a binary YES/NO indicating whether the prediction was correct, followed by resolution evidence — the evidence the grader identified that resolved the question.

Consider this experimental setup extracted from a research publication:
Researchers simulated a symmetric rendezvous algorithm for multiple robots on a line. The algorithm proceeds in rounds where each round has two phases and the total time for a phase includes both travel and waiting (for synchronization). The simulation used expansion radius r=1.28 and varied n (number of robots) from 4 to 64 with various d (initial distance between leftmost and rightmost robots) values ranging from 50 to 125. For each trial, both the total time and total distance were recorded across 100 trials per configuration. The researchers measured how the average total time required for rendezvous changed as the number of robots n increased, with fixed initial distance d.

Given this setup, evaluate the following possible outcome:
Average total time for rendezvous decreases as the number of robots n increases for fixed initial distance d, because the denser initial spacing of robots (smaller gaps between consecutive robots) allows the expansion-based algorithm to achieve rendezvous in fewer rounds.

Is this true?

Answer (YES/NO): NO